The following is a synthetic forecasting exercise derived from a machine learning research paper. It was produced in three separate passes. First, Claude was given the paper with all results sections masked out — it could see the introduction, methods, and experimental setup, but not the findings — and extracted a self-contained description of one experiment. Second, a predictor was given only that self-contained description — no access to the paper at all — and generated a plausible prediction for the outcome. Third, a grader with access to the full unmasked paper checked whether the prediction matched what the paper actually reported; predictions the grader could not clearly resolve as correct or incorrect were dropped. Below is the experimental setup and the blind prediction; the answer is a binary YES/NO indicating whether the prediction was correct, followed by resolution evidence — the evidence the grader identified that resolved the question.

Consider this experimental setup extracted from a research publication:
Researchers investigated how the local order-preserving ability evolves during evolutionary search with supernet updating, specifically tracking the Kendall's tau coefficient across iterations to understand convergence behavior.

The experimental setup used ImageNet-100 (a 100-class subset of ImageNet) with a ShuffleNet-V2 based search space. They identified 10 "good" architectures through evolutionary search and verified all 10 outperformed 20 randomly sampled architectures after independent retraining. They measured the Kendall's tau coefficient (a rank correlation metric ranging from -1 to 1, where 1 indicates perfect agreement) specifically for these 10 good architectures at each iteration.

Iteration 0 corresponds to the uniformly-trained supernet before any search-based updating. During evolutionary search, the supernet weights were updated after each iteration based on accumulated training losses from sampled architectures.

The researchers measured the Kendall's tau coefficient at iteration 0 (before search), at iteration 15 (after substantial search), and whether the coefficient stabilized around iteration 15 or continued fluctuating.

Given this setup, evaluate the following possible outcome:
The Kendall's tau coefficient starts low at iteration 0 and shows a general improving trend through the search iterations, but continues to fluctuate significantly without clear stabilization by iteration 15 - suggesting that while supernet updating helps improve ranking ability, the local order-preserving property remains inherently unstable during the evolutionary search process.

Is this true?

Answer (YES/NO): NO